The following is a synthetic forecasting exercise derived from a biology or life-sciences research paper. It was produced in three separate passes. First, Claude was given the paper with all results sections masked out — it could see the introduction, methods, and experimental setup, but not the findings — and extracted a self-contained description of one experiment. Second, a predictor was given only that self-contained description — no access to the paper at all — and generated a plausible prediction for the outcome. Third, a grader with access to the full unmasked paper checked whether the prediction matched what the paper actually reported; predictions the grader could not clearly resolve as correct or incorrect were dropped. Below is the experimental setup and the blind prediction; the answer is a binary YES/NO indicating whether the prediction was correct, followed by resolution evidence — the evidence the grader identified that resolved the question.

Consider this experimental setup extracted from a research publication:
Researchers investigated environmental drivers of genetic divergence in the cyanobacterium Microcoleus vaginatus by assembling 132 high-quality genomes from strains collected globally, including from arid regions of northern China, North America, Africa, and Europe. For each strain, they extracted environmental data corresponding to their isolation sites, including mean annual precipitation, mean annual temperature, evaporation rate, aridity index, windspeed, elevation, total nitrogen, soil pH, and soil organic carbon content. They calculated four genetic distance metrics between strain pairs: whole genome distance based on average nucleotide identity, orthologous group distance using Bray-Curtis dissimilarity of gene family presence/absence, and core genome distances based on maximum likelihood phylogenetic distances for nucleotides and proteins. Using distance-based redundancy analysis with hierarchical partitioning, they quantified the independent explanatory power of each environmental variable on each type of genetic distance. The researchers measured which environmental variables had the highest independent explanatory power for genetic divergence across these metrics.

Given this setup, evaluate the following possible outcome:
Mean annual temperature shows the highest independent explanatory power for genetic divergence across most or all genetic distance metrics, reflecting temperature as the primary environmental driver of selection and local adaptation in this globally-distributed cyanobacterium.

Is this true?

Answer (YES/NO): NO